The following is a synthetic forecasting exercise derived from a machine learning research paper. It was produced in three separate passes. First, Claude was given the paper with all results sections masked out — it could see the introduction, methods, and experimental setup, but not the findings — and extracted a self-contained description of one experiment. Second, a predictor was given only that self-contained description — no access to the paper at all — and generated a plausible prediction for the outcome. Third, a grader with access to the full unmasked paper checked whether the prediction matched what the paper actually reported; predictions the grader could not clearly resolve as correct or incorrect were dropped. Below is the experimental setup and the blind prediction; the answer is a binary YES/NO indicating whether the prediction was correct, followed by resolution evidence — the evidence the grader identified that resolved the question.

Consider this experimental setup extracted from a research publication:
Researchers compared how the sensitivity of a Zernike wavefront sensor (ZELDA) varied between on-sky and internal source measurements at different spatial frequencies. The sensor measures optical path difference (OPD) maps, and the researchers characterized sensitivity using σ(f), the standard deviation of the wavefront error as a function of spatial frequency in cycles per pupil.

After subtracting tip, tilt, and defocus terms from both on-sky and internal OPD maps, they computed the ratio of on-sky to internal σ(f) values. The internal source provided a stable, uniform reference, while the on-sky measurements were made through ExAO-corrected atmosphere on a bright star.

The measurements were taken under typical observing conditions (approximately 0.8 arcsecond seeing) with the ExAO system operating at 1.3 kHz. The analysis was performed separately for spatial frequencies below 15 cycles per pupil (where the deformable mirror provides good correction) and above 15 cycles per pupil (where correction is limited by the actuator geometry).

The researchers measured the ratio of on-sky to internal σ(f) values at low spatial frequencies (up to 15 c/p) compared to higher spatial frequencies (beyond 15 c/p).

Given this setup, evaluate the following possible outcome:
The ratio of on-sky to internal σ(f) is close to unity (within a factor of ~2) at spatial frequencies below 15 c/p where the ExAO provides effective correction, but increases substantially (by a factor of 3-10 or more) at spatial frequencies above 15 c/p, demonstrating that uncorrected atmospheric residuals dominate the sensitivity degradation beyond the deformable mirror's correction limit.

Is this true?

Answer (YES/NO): NO